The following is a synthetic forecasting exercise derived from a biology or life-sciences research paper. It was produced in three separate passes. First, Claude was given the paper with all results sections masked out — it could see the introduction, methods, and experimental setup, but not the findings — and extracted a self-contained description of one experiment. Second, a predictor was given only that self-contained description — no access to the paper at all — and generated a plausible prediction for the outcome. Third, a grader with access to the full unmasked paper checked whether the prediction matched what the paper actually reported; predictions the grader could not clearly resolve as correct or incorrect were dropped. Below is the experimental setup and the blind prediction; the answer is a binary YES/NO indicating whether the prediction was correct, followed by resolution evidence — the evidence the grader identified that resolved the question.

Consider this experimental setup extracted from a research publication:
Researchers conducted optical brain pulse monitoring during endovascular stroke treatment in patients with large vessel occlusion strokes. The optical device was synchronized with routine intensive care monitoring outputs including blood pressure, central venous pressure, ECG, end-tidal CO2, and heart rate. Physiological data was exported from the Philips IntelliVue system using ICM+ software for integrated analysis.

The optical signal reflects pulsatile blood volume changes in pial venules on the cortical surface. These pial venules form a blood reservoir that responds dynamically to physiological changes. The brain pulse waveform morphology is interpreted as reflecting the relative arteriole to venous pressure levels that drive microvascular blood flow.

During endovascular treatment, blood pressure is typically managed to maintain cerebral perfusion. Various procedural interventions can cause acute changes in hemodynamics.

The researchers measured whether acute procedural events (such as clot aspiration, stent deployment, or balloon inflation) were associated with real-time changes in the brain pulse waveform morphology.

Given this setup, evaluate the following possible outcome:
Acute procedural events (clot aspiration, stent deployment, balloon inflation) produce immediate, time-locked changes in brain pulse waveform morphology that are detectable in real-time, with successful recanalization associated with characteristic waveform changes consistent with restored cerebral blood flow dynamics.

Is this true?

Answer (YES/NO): NO